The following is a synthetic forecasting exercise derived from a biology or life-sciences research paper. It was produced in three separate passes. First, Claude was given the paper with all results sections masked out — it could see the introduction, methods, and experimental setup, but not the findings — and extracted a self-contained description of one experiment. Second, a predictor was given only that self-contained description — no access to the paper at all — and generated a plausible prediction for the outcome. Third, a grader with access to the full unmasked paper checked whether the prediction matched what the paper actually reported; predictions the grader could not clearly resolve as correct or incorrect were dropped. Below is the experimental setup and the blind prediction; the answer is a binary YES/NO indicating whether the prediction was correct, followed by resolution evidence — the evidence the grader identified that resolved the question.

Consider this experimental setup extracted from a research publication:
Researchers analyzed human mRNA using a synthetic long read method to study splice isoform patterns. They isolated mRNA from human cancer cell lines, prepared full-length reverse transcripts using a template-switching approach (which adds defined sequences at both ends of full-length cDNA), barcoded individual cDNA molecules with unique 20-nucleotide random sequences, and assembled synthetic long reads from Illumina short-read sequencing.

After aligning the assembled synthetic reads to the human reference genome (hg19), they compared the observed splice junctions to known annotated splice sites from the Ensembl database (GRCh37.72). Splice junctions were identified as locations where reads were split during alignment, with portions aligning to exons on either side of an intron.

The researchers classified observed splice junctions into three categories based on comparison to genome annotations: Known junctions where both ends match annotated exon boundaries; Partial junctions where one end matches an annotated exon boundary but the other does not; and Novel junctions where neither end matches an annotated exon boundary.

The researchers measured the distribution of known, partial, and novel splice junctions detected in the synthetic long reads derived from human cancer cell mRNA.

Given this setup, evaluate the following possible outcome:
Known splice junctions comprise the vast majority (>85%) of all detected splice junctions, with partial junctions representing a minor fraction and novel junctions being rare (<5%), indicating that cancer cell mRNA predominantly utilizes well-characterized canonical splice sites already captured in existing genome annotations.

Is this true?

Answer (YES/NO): YES